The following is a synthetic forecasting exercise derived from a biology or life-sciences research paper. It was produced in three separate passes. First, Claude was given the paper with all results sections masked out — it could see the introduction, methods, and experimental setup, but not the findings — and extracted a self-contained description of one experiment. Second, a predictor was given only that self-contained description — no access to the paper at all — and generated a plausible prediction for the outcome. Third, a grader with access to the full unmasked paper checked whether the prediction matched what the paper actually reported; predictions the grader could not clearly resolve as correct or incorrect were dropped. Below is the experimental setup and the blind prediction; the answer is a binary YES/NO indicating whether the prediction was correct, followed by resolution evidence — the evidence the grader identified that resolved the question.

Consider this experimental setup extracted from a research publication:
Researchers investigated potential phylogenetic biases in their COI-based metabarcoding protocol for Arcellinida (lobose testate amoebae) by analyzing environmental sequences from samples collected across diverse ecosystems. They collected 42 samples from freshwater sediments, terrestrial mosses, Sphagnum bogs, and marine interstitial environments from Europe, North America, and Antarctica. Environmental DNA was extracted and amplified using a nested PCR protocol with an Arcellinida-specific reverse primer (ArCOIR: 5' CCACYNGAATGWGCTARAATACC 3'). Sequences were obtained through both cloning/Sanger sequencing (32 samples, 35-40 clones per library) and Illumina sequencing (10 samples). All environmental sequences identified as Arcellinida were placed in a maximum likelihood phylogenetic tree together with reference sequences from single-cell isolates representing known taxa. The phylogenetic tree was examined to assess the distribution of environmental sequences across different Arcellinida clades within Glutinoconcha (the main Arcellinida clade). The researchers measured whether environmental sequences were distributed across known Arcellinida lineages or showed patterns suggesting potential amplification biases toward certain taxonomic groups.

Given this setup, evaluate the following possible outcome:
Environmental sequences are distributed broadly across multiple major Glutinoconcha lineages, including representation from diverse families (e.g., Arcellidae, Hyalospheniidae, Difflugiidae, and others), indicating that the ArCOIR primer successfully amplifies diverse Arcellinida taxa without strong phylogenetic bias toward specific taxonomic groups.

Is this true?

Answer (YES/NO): NO